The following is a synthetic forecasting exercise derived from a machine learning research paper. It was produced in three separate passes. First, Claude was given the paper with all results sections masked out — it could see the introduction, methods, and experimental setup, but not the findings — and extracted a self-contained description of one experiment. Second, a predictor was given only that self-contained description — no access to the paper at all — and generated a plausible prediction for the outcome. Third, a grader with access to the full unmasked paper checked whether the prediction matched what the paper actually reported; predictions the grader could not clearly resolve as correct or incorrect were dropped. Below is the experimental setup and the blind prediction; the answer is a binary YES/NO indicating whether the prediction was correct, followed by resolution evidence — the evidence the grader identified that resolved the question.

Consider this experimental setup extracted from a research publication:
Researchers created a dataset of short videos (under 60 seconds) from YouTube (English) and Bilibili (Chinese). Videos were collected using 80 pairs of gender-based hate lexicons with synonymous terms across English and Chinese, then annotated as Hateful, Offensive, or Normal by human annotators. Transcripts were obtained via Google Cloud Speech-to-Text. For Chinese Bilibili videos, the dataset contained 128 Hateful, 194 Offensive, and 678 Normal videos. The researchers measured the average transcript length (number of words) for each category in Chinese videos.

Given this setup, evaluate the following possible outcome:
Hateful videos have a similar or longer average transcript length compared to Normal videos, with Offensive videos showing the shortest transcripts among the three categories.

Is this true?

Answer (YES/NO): NO